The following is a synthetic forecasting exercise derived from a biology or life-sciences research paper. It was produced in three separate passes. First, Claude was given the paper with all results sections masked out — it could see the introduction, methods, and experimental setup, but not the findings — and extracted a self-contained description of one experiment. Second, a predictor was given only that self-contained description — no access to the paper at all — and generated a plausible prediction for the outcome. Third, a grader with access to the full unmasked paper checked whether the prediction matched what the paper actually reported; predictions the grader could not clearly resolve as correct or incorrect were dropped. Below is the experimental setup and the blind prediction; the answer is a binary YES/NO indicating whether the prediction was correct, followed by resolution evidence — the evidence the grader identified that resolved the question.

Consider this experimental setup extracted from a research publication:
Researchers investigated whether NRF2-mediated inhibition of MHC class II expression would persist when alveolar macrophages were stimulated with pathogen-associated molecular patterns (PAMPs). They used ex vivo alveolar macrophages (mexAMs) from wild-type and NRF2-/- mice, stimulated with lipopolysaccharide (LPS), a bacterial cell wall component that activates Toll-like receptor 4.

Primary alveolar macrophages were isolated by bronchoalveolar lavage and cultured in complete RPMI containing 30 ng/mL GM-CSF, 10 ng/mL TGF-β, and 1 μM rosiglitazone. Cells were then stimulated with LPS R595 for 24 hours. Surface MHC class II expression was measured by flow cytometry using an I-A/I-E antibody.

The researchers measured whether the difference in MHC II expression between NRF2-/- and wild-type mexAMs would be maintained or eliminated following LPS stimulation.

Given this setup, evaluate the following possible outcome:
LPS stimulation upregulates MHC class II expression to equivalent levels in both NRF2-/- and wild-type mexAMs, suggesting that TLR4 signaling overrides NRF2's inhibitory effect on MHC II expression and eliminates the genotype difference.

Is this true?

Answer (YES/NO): NO